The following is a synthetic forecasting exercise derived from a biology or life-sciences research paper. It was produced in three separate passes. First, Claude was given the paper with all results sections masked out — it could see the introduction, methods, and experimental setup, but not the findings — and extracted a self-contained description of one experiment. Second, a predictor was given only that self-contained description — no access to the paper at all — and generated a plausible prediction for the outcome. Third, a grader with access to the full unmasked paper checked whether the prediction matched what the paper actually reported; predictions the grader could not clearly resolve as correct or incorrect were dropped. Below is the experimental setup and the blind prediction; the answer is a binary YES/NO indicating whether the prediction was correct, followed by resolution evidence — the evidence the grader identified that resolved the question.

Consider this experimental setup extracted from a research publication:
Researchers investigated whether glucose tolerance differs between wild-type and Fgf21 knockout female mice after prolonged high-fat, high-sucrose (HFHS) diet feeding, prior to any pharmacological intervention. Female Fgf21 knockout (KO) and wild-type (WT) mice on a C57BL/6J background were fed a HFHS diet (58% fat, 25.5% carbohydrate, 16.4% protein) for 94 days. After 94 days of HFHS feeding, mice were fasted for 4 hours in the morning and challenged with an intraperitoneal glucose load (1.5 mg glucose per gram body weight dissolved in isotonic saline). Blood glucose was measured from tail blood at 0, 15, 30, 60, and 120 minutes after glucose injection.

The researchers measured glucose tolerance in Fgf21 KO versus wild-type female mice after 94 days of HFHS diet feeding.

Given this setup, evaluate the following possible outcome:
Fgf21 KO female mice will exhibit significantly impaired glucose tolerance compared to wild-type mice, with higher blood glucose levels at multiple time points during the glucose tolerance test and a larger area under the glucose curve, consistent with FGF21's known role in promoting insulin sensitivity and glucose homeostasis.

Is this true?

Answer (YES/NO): NO